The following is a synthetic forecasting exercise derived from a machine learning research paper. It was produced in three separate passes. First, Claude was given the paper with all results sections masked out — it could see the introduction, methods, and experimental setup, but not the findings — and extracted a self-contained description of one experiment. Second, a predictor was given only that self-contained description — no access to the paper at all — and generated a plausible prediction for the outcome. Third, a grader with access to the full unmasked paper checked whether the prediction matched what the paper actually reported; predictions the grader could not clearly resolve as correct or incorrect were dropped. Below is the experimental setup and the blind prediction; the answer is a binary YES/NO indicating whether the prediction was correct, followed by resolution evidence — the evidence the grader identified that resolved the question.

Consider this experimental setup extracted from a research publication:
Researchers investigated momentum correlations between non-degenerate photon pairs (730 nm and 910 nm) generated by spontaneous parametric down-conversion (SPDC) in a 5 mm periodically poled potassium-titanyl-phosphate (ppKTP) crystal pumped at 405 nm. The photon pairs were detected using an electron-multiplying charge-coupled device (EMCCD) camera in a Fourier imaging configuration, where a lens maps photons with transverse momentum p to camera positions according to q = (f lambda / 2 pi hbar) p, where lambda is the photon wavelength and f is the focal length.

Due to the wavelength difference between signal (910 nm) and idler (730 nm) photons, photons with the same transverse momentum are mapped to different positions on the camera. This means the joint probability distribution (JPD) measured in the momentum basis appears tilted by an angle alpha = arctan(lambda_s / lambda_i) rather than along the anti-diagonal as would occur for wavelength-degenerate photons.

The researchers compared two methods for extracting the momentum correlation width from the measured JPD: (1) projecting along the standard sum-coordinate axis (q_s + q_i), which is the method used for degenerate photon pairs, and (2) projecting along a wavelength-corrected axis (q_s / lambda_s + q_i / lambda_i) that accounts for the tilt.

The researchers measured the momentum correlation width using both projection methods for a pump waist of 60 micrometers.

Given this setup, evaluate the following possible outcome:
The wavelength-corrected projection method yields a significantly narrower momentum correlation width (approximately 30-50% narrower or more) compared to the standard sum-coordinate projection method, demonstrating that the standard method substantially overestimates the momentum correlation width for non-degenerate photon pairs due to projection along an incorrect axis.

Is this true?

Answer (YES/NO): YES